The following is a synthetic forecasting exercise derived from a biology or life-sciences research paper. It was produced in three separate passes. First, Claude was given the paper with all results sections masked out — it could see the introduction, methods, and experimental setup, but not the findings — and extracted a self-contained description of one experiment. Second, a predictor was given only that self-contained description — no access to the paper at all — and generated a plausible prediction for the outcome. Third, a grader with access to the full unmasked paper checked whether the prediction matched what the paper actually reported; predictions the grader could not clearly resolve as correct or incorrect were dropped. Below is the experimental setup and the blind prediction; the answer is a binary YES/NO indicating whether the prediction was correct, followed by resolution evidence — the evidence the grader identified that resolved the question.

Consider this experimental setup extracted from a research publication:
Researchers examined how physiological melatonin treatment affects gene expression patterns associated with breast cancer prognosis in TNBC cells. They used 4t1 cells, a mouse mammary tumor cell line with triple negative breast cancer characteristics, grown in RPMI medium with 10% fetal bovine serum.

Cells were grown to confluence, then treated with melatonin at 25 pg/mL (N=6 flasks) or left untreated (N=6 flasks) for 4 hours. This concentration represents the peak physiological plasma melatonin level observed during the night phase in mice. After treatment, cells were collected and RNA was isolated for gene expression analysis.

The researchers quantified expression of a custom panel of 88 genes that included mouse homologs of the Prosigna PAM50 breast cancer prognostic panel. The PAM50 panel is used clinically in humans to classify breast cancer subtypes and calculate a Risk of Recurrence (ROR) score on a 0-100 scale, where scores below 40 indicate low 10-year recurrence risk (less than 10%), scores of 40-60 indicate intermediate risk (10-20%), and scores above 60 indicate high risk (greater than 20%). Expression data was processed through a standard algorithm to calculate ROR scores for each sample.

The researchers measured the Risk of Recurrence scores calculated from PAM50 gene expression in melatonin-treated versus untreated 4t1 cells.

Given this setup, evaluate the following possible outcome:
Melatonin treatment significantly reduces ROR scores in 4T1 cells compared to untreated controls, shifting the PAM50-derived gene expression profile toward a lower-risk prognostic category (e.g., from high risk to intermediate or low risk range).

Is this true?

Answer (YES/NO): YES